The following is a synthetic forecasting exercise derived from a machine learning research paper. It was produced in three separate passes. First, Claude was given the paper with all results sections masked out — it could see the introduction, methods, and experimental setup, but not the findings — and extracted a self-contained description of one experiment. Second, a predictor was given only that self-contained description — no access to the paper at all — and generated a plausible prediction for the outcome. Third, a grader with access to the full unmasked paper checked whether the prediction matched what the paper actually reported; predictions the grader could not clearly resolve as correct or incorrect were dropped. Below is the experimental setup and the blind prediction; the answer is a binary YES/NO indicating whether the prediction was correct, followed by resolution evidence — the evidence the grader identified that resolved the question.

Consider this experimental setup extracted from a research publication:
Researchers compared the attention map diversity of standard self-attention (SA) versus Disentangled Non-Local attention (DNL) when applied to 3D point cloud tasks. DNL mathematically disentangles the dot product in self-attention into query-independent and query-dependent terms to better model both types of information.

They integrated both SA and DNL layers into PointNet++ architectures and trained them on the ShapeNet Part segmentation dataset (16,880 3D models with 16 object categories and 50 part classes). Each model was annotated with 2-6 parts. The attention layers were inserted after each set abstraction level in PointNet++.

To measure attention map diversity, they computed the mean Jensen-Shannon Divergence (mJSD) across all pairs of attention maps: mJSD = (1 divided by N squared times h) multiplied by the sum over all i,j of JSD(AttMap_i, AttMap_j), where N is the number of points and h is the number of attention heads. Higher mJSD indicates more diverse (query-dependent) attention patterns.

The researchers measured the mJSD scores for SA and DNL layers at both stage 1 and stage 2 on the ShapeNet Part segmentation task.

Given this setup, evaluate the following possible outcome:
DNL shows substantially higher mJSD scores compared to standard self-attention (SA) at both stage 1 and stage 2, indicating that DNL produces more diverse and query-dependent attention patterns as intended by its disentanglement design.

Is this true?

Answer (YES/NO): NO